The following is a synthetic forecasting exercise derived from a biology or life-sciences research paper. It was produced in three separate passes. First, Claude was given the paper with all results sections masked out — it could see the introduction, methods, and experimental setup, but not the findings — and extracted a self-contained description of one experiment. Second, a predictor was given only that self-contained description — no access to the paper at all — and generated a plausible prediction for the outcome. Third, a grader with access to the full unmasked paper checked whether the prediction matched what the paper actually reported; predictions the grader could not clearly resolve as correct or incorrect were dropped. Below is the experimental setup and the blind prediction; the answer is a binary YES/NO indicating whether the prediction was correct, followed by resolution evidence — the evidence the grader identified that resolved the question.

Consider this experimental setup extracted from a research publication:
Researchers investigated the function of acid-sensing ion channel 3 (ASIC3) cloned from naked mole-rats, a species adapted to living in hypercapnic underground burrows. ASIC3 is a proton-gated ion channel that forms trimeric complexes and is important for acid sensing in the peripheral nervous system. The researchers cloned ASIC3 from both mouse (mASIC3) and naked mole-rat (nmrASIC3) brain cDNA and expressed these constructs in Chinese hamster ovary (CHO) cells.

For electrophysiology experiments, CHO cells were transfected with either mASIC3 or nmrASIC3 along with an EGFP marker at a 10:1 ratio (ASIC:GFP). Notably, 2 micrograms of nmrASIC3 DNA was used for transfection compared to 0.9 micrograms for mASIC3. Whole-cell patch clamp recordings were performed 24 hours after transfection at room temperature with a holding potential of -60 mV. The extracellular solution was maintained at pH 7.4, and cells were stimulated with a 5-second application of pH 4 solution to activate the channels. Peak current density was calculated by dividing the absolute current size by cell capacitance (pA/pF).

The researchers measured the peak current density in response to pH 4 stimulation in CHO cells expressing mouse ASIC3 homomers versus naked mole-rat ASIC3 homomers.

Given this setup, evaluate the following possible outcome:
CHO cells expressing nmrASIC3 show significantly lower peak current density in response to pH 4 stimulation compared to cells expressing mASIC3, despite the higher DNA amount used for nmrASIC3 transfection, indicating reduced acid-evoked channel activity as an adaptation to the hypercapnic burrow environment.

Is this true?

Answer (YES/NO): YES